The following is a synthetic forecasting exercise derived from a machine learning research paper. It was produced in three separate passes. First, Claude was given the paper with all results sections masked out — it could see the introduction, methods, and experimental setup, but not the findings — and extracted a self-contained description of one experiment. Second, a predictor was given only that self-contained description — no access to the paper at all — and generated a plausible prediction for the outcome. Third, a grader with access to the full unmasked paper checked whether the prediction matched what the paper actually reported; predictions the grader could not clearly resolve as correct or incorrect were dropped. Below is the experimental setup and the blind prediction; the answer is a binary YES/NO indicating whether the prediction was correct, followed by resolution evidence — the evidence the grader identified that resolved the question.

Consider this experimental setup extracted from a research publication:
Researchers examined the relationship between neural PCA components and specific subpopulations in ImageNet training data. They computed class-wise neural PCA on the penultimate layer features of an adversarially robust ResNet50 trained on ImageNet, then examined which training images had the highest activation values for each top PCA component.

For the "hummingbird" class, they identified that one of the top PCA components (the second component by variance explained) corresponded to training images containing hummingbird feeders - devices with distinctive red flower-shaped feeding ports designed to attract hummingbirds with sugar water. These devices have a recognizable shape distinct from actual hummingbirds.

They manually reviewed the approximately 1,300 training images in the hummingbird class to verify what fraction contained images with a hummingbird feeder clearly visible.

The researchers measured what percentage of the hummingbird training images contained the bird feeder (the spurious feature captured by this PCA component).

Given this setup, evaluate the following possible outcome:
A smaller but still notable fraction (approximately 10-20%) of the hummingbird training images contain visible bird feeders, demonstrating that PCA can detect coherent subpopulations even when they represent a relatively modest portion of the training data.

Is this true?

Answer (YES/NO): YES